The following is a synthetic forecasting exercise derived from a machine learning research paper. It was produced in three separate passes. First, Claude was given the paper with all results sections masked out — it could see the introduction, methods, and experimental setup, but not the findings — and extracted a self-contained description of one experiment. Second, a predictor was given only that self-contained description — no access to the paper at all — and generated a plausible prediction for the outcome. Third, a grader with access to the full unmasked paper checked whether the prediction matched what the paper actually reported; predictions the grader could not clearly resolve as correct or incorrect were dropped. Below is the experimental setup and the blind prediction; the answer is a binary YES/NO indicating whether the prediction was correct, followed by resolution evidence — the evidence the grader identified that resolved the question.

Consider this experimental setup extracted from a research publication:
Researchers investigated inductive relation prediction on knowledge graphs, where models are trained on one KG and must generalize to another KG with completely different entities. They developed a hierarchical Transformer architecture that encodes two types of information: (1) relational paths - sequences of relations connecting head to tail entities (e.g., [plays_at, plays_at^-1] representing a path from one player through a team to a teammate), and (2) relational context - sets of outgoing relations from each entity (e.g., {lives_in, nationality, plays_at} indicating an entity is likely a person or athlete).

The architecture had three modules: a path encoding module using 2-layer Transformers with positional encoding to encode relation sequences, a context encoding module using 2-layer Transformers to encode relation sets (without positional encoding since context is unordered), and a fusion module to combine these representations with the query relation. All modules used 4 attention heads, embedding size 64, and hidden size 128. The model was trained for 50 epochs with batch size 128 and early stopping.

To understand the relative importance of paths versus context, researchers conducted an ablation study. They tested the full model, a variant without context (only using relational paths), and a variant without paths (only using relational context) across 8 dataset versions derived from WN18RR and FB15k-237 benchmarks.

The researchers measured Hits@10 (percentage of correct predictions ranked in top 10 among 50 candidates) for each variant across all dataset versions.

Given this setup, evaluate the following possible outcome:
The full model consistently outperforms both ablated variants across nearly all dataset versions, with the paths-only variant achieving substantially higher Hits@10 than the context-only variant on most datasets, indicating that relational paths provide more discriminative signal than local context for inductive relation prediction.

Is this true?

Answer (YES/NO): YES